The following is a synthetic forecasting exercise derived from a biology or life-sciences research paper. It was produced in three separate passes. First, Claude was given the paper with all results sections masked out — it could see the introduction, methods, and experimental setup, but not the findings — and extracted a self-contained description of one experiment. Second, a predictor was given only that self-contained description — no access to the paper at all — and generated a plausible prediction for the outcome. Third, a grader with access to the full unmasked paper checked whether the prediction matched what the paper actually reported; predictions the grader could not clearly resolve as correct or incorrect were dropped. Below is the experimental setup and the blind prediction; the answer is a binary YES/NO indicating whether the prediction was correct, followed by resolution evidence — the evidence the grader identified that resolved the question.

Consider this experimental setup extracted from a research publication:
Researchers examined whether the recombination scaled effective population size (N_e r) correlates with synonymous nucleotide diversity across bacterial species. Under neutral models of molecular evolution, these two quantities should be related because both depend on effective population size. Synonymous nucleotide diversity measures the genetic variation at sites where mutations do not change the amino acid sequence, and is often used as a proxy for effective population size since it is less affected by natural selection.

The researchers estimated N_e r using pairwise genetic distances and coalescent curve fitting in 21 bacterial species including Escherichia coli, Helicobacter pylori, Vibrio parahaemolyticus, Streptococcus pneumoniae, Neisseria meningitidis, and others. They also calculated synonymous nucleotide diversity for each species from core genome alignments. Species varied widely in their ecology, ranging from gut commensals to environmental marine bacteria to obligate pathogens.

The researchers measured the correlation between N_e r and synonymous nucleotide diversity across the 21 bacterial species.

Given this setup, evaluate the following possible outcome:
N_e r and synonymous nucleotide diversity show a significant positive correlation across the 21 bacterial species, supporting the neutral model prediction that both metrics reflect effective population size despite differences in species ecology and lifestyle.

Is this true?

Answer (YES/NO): NO